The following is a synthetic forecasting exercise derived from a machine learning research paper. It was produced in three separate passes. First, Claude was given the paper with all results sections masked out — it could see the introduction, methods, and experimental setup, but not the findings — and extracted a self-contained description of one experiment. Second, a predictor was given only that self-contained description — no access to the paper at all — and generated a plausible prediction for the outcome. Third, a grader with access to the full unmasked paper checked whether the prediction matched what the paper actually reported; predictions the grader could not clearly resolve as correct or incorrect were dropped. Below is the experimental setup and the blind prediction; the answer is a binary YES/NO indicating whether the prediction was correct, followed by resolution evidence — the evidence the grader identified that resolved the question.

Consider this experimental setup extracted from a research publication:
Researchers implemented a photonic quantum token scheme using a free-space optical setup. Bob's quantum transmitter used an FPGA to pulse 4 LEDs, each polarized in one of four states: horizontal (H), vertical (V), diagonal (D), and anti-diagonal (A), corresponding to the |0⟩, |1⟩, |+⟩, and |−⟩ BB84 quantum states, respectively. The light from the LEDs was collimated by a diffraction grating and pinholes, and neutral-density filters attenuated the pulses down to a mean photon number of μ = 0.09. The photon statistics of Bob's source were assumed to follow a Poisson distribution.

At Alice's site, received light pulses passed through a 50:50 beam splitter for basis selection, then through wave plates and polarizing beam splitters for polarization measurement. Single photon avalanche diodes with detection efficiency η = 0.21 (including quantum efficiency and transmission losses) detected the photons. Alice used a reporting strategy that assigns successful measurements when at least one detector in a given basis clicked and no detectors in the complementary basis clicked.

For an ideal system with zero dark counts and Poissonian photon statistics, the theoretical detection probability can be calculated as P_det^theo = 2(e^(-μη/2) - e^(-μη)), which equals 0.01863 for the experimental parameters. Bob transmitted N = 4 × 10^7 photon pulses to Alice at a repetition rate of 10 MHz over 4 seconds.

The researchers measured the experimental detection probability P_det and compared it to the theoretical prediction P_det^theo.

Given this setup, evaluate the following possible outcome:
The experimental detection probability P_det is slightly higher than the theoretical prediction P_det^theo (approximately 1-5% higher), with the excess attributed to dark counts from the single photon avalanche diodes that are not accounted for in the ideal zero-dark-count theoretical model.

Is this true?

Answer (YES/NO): NO